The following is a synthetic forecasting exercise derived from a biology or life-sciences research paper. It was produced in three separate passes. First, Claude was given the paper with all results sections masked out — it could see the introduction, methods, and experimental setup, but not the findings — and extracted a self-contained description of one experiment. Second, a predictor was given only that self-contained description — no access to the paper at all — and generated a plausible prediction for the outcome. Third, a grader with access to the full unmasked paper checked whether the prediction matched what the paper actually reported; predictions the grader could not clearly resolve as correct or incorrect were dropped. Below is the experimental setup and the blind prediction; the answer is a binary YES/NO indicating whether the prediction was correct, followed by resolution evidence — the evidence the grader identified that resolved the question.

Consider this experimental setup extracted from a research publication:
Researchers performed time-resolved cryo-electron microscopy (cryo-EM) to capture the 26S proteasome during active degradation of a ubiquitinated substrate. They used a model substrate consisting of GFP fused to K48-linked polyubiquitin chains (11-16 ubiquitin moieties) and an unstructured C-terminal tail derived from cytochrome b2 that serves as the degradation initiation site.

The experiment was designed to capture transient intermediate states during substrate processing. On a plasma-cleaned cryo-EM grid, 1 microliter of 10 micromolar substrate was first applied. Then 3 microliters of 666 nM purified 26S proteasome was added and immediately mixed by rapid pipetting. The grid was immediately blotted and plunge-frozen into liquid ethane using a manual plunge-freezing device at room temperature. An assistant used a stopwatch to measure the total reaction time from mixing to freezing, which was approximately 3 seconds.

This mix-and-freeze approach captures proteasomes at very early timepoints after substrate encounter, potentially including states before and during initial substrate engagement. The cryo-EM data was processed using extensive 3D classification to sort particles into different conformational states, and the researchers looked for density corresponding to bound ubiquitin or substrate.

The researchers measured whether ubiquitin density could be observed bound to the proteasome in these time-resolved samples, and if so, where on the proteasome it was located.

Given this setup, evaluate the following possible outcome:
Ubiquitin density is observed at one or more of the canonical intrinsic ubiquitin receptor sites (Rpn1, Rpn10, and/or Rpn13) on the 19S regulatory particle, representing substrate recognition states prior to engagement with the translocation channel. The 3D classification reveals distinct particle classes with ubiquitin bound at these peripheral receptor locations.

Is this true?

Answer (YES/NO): NO